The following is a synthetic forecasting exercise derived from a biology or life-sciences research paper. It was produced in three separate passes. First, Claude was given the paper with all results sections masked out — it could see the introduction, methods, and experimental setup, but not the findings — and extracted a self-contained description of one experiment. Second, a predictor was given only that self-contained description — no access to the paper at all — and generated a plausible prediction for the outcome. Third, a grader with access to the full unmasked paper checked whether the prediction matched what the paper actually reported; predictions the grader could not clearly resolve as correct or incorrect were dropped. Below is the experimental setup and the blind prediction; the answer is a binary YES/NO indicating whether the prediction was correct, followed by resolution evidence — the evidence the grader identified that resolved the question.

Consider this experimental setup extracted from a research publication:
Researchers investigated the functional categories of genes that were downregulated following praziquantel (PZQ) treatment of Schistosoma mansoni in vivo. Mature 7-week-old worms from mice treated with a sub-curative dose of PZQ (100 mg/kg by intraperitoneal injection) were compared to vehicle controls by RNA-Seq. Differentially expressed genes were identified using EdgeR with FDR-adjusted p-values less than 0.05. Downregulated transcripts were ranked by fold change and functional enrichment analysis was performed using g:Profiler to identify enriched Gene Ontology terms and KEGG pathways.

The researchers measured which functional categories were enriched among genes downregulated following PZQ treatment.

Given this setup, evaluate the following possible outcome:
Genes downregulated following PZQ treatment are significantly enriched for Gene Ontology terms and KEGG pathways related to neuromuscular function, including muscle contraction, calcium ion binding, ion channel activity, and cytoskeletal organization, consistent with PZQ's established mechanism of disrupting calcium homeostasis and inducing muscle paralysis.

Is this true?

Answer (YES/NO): NO